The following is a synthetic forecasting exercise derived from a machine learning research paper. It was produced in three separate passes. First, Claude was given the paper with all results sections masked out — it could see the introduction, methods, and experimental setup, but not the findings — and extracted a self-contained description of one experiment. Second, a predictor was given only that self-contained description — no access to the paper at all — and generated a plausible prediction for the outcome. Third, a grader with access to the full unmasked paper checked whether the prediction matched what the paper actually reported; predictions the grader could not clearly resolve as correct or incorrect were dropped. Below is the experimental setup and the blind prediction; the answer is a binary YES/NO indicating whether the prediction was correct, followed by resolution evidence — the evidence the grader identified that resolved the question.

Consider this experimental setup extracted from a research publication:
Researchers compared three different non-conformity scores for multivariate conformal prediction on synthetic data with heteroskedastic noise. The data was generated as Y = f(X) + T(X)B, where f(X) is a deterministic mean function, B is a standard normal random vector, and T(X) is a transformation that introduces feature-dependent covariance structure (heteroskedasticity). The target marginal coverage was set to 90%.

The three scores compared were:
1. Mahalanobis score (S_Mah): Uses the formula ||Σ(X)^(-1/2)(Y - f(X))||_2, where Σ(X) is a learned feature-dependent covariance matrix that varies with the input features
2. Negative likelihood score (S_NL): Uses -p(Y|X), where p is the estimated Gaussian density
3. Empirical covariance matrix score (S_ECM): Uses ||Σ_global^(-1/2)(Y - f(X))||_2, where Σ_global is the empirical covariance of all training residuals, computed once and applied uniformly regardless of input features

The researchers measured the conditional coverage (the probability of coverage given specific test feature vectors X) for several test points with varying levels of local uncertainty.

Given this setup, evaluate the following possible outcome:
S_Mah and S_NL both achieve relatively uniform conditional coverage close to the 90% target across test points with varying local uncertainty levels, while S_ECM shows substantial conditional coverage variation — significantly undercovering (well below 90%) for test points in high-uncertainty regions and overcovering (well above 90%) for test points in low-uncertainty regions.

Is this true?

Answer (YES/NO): NO